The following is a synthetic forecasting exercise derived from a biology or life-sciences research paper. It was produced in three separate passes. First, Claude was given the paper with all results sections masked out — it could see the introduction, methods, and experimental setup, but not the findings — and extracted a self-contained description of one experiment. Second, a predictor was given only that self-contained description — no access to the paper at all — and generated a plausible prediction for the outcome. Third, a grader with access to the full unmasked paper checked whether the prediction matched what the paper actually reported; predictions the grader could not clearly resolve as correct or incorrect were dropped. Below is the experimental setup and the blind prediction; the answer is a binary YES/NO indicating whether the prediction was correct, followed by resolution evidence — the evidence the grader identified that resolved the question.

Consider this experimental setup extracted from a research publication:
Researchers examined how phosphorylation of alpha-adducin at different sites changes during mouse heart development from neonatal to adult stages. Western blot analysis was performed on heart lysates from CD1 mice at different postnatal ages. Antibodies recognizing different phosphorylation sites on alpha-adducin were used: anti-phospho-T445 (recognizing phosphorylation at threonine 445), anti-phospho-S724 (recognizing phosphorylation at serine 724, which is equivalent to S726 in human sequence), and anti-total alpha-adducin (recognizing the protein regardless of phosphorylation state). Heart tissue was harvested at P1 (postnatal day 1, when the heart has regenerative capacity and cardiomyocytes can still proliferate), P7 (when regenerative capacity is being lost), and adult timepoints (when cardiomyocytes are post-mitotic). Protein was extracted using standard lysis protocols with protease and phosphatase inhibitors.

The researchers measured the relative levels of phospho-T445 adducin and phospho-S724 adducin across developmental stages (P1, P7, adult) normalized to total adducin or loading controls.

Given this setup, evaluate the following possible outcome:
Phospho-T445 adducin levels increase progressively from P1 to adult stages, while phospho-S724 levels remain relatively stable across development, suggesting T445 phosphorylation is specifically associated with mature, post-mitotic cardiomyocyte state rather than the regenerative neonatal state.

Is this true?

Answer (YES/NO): NO